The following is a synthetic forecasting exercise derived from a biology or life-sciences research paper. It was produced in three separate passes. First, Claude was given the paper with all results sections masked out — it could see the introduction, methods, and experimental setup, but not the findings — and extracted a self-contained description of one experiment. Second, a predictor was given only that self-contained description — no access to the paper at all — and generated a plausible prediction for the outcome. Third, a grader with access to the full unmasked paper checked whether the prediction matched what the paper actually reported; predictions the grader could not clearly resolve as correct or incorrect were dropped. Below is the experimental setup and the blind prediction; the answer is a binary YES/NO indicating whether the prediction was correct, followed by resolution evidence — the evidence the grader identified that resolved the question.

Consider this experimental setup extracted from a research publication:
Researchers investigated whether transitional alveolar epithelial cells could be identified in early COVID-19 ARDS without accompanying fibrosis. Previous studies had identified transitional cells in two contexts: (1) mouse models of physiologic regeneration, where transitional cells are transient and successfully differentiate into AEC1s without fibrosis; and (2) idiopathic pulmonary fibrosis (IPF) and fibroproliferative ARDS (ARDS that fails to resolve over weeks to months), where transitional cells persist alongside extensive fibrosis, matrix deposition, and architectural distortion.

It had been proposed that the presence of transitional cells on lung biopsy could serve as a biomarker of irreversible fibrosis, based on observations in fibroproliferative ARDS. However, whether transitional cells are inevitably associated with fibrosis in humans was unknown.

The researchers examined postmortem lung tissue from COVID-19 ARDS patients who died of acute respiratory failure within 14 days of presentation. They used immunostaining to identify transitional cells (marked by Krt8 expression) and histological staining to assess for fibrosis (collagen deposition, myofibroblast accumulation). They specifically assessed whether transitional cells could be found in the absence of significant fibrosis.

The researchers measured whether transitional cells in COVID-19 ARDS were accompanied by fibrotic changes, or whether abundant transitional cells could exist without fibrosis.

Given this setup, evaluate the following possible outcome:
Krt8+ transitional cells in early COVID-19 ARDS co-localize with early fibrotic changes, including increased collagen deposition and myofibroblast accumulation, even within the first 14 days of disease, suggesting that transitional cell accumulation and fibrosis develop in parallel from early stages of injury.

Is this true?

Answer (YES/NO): NO